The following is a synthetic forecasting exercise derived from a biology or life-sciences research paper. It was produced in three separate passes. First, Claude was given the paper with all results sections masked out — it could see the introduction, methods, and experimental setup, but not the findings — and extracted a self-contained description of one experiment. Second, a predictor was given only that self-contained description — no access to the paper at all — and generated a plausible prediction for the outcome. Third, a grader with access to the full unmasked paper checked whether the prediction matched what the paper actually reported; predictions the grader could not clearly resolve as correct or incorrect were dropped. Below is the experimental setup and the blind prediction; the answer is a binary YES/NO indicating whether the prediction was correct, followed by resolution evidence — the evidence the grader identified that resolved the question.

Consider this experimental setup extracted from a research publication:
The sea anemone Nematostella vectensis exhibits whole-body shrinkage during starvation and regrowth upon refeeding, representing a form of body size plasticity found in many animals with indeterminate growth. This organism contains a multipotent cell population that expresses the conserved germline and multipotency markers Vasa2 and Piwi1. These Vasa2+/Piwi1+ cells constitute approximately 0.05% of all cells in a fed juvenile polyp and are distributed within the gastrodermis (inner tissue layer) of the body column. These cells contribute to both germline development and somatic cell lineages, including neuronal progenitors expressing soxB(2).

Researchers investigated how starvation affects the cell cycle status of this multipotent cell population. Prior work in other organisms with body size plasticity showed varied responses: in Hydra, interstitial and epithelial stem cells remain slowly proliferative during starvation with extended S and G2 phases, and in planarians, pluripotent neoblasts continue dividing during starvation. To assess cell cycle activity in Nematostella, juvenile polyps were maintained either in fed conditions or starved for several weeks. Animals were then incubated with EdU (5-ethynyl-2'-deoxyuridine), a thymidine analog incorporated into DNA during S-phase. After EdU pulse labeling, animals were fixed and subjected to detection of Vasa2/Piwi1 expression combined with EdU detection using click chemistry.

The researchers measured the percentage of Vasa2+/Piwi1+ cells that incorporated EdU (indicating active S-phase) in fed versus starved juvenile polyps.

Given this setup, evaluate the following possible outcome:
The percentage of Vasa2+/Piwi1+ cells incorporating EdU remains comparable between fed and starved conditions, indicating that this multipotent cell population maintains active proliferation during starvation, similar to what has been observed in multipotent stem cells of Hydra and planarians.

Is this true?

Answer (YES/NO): NO